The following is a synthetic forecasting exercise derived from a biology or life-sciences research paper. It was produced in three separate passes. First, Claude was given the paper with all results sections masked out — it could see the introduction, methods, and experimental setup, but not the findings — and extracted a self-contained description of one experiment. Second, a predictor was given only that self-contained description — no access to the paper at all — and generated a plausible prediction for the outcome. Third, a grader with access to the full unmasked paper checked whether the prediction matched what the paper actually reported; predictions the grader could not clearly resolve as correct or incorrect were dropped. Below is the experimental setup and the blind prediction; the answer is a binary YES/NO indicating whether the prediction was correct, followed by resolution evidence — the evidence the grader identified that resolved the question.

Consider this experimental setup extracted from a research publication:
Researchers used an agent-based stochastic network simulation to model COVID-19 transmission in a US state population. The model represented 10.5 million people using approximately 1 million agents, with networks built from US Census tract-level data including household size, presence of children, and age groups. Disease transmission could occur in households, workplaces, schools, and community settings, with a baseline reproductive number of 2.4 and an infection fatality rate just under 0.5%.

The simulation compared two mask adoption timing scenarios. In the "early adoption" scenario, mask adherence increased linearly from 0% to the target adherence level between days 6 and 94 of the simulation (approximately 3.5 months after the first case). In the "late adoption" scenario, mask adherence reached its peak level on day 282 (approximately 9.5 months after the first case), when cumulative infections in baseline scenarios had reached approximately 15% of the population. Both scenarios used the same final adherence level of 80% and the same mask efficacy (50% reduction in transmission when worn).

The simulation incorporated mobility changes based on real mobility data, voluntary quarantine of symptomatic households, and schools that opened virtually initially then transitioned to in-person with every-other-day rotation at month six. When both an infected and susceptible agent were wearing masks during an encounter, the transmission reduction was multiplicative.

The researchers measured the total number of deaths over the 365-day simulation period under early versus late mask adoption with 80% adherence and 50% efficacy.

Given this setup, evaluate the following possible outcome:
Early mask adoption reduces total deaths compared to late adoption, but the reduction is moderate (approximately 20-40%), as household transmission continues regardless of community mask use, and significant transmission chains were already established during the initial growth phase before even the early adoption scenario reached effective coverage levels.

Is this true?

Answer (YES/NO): YES